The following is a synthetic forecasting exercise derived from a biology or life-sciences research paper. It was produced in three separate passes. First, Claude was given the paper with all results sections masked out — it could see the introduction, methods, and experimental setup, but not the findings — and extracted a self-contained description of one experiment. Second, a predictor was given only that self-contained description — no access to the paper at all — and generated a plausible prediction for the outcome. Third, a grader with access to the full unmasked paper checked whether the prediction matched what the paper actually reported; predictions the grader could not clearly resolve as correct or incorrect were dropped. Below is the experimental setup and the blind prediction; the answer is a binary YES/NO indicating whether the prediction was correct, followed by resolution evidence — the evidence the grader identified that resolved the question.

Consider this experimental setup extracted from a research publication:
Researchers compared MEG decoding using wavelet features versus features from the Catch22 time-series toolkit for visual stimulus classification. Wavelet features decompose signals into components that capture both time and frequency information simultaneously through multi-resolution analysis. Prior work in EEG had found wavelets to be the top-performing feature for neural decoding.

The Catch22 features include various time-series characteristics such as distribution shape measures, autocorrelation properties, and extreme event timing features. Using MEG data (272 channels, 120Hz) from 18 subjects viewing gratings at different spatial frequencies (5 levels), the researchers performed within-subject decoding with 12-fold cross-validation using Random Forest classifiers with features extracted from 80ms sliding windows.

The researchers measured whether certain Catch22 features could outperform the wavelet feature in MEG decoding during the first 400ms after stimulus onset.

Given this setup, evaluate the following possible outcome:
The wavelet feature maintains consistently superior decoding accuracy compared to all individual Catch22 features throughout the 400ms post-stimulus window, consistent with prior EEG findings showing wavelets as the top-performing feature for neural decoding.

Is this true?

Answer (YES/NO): NO